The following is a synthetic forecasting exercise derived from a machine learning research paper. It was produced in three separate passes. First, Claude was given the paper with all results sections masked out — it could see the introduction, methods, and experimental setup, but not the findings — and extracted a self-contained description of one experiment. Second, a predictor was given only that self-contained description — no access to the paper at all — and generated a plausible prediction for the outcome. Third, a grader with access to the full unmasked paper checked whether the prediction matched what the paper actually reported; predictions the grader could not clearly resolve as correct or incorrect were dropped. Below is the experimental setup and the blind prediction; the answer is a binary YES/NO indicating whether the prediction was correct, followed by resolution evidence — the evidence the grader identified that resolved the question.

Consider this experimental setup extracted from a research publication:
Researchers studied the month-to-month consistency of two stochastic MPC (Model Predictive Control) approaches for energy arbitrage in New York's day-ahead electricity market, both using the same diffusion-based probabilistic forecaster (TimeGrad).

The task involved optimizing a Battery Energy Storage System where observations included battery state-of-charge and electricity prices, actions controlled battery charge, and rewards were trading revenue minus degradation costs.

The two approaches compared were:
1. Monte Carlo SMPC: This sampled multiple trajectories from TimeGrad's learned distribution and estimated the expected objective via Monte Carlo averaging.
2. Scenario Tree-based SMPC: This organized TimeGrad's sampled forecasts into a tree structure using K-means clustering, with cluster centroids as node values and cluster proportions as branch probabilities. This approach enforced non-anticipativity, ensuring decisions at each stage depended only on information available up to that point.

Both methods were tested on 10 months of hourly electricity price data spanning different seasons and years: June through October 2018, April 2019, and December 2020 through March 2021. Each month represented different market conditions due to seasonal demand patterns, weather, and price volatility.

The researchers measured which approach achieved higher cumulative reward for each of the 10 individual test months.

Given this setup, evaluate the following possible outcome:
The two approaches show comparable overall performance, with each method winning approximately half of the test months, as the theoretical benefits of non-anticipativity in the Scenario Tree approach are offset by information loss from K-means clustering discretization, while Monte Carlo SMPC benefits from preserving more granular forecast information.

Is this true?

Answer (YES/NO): NO